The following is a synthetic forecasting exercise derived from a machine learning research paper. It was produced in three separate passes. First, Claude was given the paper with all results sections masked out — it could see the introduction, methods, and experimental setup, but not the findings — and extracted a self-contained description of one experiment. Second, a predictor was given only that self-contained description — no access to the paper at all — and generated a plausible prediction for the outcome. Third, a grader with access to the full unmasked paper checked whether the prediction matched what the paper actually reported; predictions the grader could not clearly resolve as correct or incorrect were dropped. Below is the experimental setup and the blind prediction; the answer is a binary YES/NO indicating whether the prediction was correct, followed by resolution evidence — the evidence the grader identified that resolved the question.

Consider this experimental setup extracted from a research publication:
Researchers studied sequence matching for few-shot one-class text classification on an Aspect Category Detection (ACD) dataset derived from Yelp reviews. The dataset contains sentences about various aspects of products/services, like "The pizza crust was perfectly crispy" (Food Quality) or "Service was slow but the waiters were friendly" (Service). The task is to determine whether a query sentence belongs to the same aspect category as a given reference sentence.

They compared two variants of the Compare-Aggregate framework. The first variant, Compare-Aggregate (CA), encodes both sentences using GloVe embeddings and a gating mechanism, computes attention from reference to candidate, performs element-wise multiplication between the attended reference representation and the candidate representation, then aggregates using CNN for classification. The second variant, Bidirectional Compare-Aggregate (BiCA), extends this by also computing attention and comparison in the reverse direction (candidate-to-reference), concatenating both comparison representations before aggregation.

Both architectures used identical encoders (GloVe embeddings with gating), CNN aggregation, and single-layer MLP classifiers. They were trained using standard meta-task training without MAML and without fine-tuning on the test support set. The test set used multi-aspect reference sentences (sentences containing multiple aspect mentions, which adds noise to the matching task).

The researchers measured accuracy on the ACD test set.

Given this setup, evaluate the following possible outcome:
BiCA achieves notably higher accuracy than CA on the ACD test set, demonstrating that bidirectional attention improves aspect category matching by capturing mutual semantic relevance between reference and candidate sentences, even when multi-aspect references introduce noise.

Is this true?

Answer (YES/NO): NO